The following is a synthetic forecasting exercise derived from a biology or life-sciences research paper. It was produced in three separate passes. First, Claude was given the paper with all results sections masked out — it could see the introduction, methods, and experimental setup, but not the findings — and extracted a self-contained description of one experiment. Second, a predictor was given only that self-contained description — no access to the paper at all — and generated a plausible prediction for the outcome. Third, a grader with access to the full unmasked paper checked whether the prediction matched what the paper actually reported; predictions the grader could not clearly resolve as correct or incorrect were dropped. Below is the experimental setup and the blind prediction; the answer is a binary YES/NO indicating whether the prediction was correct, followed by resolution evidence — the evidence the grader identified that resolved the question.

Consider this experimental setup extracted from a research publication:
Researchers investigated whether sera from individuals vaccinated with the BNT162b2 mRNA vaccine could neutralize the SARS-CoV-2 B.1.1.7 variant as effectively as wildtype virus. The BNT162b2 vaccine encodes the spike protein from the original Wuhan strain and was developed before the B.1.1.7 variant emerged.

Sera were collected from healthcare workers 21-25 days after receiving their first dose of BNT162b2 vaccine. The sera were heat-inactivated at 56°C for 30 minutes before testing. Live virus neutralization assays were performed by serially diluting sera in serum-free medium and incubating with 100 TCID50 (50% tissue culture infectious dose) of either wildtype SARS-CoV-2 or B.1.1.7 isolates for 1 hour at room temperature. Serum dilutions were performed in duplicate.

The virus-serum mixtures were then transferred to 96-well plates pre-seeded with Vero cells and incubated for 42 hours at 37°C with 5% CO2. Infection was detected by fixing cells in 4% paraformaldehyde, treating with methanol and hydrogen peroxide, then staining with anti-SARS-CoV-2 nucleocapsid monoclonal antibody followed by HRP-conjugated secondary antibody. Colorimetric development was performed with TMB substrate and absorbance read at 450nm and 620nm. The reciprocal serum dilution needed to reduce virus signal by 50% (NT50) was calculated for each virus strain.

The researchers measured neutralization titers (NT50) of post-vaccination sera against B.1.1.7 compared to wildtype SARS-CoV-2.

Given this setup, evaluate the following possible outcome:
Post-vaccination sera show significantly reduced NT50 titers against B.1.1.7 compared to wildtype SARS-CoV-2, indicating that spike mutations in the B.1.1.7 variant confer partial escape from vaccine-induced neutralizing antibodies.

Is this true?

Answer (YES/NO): NO